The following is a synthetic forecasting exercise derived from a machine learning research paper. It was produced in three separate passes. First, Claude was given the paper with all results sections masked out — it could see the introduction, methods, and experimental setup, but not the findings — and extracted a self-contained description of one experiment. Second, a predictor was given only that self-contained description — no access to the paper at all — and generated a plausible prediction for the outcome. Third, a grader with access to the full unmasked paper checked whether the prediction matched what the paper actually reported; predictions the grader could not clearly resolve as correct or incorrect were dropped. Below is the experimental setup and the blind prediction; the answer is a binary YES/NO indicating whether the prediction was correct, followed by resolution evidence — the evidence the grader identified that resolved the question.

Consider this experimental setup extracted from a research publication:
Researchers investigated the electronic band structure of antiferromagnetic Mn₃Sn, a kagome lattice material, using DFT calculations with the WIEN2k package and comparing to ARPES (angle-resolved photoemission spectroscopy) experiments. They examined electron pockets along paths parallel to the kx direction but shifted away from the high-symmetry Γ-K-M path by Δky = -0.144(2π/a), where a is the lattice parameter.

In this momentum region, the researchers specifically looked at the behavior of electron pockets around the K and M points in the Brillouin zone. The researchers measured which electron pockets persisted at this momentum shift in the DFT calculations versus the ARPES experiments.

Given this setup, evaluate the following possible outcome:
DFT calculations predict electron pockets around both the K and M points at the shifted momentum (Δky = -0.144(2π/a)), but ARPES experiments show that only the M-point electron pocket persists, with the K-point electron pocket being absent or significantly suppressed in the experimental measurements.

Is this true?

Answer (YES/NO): NO